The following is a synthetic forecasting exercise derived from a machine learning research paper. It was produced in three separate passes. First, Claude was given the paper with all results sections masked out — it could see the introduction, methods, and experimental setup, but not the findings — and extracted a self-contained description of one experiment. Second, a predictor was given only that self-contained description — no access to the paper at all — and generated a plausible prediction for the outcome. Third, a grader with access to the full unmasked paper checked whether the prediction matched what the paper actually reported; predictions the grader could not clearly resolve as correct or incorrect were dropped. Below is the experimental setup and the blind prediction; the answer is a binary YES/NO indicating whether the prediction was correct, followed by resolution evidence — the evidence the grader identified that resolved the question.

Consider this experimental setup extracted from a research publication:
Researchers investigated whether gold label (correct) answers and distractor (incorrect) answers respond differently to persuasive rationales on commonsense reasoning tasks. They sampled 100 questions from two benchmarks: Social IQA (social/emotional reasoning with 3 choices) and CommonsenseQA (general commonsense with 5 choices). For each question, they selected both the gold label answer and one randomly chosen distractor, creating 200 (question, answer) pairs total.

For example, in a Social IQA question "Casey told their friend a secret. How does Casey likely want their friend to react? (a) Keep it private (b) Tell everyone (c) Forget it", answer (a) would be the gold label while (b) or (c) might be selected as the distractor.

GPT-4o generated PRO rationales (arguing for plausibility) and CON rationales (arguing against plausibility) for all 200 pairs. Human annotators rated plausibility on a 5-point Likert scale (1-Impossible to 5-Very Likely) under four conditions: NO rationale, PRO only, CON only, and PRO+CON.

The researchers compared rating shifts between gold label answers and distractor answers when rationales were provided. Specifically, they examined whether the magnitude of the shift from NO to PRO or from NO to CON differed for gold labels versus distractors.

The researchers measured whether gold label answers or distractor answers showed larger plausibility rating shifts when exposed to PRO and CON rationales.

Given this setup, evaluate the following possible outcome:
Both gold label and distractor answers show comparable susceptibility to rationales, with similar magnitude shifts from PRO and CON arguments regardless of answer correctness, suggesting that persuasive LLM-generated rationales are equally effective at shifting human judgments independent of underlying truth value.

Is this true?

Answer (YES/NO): NO